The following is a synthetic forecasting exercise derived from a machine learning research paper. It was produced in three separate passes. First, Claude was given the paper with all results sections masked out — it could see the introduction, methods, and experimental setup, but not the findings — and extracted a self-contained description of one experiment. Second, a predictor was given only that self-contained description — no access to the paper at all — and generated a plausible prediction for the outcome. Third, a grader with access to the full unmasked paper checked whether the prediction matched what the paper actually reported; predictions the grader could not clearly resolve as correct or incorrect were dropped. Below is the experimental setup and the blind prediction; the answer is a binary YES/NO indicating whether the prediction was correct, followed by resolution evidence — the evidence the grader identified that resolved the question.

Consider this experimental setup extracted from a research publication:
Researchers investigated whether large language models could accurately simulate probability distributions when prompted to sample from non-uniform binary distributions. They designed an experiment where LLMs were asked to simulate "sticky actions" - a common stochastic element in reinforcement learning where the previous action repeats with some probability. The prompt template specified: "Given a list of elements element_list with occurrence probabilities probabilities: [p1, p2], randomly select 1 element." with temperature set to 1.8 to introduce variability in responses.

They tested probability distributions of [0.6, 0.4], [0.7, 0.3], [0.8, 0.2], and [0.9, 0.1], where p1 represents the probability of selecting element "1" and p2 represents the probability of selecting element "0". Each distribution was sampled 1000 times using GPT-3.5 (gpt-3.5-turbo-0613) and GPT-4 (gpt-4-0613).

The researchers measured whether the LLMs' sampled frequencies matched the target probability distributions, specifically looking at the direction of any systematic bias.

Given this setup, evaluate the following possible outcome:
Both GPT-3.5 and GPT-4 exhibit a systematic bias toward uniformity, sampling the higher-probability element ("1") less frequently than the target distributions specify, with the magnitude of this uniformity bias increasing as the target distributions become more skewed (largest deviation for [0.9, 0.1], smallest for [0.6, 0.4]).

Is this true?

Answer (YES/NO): NO